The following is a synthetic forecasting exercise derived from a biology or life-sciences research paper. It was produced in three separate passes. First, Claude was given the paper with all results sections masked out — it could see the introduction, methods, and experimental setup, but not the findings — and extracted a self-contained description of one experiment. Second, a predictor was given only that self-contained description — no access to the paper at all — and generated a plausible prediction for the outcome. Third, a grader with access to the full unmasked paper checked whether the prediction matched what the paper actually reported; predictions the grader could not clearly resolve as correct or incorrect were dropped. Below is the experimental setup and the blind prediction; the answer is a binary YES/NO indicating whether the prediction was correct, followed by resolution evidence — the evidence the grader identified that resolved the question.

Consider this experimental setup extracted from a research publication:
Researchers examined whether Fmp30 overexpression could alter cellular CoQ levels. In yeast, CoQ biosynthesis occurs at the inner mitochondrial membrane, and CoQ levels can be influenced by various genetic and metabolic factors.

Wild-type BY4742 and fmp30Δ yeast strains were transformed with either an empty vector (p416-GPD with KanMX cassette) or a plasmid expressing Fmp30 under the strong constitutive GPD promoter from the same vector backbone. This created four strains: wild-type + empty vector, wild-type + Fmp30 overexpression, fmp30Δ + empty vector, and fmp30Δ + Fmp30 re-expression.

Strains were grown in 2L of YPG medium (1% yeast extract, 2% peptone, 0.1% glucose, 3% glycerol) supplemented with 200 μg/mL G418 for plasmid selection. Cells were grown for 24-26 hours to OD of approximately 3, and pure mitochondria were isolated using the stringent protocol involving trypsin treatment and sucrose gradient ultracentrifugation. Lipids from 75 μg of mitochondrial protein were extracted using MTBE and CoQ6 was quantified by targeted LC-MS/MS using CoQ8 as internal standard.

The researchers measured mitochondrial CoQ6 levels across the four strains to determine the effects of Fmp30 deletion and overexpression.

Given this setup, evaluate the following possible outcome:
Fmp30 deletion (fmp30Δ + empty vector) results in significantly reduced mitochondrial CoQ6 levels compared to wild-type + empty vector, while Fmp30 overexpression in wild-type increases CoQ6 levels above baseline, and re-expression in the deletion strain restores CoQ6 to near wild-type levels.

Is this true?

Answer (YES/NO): NO